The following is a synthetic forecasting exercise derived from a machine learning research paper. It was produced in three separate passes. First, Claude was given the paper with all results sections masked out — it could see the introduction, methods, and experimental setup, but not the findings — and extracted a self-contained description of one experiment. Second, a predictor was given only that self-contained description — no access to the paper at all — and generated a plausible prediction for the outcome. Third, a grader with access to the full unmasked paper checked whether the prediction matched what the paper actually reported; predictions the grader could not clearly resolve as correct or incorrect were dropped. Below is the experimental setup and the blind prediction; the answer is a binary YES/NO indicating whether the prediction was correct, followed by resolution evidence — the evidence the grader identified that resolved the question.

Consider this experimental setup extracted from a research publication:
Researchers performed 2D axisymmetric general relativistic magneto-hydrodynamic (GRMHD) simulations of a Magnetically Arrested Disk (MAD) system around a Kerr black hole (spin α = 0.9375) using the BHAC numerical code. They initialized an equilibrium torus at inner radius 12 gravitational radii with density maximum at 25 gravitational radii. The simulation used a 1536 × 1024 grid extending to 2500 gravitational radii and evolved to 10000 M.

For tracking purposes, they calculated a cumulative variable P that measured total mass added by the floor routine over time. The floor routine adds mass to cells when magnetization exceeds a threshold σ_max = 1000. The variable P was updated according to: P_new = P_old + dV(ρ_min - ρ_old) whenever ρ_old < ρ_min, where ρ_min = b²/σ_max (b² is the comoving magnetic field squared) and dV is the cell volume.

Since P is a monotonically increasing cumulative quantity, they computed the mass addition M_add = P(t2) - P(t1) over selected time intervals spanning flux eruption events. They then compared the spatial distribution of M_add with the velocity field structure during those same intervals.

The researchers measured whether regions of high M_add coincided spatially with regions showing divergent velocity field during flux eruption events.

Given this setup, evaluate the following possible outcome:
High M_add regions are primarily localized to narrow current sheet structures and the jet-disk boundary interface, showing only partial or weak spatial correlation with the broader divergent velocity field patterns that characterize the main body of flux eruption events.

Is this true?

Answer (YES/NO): NO